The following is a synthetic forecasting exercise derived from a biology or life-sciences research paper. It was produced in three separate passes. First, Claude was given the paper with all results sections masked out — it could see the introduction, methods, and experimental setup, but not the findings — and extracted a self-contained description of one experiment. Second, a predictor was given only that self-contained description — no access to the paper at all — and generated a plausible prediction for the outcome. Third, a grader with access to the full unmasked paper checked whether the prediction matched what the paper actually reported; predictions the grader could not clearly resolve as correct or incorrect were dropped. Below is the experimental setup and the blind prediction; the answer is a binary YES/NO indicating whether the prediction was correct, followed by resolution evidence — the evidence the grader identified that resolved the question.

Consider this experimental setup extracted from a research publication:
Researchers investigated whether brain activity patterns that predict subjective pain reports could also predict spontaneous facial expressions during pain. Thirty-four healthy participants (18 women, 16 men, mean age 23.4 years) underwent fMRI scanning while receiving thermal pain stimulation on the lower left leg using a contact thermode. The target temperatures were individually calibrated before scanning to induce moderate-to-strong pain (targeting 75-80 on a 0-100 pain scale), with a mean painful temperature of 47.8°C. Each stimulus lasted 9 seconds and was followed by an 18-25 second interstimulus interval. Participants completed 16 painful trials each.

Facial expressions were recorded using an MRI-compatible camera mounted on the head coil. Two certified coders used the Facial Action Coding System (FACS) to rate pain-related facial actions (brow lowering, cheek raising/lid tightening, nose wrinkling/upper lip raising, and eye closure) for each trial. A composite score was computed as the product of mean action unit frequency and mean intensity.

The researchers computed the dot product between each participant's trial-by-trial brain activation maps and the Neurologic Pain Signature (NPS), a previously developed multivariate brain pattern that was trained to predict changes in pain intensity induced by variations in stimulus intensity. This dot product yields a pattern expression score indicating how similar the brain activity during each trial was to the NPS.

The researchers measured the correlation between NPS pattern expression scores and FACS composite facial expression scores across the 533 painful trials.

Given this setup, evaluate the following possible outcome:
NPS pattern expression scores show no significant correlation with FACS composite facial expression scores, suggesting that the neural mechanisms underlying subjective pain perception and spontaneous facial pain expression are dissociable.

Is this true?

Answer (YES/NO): YES